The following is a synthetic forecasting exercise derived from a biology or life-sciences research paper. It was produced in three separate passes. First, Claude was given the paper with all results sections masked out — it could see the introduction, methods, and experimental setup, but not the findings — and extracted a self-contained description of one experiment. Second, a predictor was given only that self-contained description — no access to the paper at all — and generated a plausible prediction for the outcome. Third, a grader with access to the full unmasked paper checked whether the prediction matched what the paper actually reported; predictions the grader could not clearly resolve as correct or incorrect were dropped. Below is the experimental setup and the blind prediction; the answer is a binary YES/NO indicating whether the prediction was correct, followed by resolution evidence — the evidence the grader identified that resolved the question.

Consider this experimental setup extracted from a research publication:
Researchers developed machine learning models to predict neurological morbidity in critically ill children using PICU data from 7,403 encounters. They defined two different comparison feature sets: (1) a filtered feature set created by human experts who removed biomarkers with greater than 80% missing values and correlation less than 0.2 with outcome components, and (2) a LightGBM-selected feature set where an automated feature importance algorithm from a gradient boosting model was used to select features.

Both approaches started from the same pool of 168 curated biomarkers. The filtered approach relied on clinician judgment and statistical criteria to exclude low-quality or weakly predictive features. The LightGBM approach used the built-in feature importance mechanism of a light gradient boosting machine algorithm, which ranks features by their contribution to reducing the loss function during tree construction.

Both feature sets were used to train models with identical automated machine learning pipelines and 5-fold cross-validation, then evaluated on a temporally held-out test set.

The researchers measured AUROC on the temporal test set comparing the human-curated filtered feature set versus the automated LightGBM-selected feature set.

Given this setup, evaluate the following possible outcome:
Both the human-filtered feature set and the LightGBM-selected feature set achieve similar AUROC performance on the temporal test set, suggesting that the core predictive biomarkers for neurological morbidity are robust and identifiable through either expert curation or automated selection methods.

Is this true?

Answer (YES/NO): YES